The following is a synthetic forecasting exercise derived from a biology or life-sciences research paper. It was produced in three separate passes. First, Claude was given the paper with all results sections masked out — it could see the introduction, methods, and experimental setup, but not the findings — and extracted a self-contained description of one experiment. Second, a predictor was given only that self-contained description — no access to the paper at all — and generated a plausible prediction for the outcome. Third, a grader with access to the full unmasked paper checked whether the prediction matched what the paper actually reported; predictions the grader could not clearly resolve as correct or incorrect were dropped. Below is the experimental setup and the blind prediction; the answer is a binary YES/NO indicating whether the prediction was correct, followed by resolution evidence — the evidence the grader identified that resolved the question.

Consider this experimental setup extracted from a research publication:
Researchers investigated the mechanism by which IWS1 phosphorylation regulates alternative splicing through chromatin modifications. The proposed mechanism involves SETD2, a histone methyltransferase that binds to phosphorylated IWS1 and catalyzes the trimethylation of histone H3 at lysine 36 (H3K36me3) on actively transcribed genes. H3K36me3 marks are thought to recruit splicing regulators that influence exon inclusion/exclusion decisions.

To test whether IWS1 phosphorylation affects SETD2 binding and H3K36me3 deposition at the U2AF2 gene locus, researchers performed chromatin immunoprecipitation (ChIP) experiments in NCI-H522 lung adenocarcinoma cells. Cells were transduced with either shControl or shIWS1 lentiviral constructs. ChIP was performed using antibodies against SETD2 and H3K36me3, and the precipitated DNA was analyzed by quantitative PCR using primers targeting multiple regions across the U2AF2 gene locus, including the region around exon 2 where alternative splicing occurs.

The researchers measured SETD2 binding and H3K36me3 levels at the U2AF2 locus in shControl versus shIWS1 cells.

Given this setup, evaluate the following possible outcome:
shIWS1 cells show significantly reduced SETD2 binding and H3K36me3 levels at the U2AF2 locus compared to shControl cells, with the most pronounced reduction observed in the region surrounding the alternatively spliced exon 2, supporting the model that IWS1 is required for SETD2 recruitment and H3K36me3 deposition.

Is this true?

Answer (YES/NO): YES